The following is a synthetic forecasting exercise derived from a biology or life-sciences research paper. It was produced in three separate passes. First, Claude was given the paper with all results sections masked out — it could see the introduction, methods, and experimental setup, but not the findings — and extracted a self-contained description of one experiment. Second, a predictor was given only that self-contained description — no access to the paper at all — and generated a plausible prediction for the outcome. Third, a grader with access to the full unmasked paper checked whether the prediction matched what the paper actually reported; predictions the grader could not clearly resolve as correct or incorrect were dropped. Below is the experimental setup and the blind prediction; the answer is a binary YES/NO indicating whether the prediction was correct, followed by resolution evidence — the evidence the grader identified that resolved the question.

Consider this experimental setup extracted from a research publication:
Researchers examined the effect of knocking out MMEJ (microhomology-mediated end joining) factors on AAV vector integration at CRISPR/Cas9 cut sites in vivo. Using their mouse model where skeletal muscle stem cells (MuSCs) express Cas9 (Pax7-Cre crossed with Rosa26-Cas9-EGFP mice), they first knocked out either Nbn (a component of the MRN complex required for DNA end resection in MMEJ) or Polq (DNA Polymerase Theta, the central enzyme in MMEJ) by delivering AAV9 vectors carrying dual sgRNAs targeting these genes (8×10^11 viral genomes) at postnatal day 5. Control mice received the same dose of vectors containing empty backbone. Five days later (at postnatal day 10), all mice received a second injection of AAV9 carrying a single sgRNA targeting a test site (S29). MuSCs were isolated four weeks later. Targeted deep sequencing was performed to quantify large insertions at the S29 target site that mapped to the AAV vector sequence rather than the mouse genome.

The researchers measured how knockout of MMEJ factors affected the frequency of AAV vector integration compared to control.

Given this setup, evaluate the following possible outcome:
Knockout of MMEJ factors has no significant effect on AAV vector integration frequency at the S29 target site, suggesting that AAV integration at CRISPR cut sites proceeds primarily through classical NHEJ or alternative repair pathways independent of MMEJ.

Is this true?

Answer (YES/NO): NO